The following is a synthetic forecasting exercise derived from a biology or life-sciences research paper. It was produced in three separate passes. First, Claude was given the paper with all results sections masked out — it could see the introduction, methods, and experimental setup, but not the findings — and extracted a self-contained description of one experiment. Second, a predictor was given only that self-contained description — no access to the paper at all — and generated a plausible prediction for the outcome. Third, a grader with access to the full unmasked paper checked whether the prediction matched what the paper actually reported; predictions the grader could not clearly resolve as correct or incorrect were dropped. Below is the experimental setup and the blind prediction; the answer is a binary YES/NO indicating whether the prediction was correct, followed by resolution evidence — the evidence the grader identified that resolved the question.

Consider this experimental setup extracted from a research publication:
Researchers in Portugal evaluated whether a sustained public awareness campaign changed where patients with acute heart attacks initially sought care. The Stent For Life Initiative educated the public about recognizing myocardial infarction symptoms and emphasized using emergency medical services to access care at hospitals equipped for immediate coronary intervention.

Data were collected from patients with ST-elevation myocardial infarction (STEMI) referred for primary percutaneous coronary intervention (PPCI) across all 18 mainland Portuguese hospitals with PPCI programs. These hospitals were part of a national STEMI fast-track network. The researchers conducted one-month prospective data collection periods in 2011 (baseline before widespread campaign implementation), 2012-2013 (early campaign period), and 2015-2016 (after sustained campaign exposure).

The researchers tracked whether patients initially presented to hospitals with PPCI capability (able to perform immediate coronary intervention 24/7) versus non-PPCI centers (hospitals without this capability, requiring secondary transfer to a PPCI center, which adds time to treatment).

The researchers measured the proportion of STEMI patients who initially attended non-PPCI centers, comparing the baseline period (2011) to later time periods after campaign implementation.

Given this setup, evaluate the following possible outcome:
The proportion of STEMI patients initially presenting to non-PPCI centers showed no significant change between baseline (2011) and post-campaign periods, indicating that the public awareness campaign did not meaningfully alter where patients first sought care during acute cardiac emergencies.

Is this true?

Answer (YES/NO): NO